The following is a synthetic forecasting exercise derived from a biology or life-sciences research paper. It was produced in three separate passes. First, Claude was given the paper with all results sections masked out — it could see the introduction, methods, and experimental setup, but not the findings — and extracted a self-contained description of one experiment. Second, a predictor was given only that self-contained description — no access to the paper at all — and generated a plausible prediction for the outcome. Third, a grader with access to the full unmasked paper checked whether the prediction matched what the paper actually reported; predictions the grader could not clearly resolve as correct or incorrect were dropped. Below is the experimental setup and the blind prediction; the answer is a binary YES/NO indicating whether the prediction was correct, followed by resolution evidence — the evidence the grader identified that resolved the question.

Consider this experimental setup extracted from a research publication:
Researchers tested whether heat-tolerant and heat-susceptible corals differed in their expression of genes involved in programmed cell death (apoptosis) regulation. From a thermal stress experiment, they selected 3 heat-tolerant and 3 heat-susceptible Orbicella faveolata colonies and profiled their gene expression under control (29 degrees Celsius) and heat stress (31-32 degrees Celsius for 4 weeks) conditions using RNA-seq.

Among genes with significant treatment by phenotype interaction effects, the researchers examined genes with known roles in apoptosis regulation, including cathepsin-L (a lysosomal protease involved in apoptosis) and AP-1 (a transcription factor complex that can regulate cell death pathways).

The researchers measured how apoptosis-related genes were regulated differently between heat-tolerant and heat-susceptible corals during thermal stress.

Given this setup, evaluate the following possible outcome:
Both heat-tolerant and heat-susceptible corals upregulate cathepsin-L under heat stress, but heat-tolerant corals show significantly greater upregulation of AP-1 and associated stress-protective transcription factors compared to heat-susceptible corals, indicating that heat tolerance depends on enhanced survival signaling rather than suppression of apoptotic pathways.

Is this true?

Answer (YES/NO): NO